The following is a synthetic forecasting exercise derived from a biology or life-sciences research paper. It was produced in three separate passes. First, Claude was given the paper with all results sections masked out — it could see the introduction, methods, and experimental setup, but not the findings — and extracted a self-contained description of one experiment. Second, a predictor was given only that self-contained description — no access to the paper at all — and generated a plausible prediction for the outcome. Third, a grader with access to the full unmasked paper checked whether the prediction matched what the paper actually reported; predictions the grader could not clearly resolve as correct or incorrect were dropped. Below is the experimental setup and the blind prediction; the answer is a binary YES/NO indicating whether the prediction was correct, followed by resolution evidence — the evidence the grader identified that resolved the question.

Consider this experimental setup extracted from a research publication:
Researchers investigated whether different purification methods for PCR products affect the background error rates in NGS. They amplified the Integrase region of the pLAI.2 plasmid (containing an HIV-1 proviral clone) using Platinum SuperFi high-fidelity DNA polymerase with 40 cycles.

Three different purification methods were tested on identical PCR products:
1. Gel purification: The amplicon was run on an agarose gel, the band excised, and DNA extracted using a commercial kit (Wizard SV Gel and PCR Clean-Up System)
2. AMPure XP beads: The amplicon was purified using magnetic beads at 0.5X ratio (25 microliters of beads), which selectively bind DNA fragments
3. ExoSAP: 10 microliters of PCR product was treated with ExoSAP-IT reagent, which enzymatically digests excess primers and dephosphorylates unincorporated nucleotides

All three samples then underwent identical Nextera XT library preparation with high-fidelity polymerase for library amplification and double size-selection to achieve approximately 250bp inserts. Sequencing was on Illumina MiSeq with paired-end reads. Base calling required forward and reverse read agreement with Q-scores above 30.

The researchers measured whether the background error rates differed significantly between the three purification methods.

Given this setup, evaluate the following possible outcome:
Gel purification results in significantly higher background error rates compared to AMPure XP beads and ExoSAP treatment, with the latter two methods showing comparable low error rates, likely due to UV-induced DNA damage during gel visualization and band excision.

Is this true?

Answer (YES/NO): NO